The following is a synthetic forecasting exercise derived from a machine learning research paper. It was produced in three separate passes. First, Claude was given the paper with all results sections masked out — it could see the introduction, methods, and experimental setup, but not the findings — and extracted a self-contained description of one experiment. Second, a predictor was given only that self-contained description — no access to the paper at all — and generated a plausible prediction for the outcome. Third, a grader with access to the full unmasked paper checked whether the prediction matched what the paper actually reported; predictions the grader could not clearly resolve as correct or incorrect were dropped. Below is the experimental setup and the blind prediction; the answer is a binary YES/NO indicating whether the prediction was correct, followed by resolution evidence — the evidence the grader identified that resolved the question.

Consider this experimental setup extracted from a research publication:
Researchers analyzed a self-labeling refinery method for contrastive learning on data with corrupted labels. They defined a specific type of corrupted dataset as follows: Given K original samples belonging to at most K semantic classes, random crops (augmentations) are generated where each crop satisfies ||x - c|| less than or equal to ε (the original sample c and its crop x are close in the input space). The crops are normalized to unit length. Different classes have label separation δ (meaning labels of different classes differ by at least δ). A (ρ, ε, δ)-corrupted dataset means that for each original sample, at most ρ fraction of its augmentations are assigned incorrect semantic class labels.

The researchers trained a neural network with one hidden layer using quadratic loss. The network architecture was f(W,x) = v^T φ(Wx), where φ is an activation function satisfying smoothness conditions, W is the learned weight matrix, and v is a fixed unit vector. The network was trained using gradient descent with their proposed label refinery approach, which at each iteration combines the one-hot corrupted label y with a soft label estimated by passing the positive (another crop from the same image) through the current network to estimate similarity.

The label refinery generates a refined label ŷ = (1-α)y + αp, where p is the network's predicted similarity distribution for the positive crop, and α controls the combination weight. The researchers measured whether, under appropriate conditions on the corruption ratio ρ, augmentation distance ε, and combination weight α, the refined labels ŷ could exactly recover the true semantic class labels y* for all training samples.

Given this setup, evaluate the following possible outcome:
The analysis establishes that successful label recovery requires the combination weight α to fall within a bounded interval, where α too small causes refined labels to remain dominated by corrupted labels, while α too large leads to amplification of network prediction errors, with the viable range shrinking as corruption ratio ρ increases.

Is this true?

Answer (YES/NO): NO